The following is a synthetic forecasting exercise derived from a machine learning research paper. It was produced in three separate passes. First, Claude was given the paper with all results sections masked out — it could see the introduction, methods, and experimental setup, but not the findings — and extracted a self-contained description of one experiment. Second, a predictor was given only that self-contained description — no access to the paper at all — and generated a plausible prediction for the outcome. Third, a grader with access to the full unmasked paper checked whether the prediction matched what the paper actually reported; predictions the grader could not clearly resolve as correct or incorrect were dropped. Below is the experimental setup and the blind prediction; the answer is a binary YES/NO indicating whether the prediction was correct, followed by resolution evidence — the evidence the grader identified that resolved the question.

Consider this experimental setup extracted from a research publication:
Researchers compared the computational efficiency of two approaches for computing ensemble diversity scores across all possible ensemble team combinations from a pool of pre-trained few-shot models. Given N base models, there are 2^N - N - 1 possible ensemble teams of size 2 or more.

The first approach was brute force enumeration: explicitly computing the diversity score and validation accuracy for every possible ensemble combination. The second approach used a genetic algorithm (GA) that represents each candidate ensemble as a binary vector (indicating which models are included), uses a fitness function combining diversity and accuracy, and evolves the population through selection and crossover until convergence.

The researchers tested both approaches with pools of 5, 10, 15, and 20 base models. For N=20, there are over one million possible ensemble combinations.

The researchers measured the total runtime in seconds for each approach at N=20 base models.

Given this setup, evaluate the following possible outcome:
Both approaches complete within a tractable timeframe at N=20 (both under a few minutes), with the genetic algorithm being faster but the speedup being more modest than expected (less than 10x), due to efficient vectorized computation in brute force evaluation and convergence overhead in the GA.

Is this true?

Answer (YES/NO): NO